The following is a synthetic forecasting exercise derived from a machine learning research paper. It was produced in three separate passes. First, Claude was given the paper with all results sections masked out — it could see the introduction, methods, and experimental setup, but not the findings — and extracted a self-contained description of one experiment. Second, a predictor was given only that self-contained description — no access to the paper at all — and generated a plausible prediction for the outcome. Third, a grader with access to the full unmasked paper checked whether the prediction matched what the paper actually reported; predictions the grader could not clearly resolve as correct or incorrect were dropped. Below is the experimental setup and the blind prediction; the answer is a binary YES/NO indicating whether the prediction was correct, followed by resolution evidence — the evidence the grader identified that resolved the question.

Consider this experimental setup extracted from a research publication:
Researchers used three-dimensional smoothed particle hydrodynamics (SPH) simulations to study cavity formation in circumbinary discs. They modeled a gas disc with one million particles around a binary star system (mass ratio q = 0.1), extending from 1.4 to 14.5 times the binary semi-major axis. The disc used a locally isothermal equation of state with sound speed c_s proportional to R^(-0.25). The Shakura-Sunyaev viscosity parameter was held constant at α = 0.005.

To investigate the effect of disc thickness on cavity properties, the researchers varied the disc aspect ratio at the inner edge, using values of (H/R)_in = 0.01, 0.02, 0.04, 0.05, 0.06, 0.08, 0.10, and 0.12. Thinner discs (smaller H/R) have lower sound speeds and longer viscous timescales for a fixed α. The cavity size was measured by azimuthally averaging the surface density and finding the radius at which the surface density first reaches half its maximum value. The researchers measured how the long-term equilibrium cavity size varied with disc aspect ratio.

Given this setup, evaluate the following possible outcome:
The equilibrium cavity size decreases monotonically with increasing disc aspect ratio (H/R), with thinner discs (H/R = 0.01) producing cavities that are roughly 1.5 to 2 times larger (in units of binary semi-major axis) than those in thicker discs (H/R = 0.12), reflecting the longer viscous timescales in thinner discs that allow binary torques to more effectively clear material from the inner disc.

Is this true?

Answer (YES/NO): NO